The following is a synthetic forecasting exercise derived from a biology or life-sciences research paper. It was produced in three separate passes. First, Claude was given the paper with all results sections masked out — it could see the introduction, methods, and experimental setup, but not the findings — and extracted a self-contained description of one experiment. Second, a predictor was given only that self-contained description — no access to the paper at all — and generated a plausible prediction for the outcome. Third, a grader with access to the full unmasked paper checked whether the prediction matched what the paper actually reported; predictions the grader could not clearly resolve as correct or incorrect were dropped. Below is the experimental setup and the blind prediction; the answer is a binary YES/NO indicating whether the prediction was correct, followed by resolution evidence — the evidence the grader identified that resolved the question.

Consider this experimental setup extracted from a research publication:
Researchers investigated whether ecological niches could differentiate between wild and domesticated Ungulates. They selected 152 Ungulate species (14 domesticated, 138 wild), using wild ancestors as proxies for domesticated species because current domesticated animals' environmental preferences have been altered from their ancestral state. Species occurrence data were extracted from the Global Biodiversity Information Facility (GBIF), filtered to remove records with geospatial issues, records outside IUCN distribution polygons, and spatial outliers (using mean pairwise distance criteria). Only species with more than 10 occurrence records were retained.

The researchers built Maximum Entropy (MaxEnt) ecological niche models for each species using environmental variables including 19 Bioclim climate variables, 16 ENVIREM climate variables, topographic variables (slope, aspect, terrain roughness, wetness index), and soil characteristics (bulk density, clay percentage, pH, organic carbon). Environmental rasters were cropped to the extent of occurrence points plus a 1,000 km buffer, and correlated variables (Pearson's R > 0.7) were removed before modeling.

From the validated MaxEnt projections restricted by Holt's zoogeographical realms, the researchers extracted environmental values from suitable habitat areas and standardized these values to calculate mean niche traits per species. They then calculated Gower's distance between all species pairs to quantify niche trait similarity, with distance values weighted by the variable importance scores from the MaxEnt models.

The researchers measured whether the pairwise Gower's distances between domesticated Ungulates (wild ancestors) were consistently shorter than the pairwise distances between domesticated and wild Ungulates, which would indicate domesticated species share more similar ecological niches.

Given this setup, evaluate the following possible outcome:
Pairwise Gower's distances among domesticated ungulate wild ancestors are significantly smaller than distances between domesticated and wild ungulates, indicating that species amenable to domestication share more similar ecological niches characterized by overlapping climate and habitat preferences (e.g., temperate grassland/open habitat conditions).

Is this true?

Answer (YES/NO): NO